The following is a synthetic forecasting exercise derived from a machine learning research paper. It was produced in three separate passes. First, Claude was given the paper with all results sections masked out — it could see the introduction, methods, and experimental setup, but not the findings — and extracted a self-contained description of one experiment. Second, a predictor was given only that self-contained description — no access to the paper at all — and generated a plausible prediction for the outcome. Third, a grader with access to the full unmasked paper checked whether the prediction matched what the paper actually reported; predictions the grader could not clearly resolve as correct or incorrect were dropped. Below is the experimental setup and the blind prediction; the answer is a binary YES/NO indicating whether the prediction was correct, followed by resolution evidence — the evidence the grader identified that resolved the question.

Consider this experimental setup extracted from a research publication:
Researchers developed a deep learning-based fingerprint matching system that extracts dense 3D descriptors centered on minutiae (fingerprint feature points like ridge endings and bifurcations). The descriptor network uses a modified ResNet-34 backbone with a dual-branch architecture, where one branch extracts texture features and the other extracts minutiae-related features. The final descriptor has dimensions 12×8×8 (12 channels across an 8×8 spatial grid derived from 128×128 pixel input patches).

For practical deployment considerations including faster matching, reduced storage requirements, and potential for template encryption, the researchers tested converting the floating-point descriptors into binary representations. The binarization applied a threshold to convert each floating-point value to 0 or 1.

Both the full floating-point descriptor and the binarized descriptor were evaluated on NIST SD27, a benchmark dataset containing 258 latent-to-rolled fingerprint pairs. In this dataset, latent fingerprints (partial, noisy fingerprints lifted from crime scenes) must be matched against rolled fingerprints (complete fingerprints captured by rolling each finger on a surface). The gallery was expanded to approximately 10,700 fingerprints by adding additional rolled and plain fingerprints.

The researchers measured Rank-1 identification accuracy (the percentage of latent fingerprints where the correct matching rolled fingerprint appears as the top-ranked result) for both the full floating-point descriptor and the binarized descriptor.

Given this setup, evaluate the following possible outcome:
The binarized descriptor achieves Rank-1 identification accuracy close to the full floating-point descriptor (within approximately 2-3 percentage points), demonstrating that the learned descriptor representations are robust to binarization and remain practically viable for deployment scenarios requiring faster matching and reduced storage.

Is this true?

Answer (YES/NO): NO